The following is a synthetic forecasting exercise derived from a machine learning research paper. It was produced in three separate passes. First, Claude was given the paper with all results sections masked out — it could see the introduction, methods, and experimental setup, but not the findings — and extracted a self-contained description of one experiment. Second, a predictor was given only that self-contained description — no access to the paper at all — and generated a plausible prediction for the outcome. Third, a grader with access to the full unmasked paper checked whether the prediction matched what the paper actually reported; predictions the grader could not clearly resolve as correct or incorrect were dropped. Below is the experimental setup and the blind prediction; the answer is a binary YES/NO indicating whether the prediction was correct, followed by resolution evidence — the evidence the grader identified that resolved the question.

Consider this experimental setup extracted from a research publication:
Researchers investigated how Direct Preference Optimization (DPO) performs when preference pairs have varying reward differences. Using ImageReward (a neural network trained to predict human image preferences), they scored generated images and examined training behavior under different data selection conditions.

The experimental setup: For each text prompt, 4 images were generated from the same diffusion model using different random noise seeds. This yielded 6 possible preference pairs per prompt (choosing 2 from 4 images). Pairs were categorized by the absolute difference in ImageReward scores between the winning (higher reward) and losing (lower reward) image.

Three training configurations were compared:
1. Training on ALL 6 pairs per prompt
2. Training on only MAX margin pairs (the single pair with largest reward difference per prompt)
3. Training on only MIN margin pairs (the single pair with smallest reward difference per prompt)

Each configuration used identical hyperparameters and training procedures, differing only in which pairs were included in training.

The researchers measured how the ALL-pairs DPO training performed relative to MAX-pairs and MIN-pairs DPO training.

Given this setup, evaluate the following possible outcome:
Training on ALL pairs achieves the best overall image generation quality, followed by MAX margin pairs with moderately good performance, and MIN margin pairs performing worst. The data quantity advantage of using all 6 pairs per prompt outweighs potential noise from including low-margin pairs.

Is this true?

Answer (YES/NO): NO